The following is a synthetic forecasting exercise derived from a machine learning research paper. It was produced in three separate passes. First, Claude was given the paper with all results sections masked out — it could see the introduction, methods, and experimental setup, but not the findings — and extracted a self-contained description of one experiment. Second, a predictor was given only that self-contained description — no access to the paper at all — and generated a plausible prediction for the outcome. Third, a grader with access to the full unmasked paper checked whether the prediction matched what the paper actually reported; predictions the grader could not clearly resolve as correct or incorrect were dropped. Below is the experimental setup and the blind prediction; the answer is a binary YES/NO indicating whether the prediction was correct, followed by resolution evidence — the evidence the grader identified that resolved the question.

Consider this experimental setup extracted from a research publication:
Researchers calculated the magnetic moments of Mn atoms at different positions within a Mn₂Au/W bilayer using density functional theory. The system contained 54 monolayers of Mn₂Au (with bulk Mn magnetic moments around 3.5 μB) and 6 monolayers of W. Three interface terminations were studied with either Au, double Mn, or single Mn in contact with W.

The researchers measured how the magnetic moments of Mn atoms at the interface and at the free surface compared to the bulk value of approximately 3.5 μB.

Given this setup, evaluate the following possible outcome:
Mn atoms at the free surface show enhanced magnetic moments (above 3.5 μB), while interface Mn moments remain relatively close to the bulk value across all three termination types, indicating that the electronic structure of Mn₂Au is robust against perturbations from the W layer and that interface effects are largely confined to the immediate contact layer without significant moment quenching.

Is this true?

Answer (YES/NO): YES